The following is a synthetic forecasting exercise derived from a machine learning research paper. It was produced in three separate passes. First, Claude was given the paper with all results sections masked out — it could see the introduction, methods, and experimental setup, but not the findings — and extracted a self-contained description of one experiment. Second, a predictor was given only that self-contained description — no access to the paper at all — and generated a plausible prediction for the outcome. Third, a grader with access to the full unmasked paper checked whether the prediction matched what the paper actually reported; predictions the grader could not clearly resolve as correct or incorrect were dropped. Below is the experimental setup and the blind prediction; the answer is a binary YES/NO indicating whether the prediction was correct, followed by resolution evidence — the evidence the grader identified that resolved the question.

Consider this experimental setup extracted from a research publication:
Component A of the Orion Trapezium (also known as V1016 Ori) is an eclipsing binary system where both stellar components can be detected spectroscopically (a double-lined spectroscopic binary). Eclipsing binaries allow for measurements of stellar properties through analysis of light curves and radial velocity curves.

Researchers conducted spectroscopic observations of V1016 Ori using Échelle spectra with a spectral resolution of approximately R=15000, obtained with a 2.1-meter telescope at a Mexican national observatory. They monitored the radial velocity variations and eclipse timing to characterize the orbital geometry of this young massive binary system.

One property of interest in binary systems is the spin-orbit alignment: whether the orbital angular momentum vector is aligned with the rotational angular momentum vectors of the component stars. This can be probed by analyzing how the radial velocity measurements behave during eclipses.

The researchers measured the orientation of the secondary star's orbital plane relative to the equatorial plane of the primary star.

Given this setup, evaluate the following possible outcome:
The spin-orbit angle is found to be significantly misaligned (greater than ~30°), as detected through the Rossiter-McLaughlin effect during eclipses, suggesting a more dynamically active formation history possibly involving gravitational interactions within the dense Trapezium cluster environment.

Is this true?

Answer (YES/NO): YES